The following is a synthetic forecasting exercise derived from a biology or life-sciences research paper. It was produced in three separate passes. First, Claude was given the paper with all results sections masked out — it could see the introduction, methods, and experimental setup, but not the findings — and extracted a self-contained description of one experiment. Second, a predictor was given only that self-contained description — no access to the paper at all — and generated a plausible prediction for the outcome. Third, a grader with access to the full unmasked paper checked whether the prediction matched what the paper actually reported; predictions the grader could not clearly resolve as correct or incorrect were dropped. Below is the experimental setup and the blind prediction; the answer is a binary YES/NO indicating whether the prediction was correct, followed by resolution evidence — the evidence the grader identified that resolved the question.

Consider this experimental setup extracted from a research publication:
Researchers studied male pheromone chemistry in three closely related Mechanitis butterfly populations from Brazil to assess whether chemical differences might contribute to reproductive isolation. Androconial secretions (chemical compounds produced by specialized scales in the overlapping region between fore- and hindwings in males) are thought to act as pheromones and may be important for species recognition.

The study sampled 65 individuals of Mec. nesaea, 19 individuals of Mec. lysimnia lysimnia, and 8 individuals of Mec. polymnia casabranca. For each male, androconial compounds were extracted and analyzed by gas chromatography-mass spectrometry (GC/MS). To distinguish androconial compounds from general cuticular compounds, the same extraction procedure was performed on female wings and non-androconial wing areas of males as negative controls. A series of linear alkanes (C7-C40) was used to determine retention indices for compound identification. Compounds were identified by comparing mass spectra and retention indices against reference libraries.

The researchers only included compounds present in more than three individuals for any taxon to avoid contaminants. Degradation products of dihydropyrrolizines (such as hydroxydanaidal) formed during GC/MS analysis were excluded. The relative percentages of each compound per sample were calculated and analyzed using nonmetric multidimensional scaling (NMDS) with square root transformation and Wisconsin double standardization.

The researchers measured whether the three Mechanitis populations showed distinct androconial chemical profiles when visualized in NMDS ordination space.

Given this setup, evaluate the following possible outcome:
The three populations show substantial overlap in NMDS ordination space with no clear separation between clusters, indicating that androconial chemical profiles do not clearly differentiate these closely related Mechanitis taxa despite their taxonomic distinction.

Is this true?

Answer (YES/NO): NO